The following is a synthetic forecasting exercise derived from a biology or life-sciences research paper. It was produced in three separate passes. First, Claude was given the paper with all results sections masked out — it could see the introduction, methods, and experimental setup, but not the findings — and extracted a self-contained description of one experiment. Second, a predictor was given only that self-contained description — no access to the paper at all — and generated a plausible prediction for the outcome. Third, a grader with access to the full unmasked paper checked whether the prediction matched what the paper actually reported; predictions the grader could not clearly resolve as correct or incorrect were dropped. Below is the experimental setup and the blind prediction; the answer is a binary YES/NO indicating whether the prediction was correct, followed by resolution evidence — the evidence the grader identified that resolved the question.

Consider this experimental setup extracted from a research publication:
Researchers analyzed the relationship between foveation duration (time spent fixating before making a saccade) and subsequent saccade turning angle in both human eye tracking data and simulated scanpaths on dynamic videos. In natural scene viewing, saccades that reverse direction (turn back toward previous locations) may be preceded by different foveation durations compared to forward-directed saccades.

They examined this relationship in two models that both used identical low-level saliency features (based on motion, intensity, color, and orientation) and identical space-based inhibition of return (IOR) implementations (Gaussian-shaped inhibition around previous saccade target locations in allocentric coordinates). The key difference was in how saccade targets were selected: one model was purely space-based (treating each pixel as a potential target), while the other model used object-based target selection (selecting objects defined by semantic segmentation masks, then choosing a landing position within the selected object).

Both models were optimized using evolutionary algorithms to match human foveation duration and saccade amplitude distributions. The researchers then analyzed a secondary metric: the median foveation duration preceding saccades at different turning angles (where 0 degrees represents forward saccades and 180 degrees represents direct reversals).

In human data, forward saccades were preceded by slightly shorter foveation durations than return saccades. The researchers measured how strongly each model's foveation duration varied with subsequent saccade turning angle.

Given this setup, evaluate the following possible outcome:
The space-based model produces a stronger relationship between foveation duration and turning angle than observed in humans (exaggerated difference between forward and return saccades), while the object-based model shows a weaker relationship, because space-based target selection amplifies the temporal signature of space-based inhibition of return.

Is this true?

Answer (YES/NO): YES